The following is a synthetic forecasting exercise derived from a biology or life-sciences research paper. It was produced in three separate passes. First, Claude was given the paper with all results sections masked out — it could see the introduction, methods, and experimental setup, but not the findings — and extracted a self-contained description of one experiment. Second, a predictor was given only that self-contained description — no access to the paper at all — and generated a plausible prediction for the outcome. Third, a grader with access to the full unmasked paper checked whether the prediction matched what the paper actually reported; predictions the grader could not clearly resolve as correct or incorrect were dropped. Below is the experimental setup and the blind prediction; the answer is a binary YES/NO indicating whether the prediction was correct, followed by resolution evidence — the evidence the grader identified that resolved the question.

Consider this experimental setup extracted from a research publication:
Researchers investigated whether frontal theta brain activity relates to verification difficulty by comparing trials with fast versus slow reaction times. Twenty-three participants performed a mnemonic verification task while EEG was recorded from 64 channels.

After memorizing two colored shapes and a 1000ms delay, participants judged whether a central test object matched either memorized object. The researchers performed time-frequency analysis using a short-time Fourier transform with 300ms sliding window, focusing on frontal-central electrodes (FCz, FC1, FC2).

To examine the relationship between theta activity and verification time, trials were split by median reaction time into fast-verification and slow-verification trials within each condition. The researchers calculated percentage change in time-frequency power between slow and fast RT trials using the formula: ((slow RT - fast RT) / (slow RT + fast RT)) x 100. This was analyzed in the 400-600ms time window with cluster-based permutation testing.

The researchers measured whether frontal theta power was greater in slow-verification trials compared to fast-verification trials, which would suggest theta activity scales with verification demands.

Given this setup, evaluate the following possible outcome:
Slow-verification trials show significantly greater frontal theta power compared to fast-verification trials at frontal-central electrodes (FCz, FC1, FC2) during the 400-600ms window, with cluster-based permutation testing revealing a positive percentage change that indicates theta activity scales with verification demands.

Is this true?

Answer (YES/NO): YES